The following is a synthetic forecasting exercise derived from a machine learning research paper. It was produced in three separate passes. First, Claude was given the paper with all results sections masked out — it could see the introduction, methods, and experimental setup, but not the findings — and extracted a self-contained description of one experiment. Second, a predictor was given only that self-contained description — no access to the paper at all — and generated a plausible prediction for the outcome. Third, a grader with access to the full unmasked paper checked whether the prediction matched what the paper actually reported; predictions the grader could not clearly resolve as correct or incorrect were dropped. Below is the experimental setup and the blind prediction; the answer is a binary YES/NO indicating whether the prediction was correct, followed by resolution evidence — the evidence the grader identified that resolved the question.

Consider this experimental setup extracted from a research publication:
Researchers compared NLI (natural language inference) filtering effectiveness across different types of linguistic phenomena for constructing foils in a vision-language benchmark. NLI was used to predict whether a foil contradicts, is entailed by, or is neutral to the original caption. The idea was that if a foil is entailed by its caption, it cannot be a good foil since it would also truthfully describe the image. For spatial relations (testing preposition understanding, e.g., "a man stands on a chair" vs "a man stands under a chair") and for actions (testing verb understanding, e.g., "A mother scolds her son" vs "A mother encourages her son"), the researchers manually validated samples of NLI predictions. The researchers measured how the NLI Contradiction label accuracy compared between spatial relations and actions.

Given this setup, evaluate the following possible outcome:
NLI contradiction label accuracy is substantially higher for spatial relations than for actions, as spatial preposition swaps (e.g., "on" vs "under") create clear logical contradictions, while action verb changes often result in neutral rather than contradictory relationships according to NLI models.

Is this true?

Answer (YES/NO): NO